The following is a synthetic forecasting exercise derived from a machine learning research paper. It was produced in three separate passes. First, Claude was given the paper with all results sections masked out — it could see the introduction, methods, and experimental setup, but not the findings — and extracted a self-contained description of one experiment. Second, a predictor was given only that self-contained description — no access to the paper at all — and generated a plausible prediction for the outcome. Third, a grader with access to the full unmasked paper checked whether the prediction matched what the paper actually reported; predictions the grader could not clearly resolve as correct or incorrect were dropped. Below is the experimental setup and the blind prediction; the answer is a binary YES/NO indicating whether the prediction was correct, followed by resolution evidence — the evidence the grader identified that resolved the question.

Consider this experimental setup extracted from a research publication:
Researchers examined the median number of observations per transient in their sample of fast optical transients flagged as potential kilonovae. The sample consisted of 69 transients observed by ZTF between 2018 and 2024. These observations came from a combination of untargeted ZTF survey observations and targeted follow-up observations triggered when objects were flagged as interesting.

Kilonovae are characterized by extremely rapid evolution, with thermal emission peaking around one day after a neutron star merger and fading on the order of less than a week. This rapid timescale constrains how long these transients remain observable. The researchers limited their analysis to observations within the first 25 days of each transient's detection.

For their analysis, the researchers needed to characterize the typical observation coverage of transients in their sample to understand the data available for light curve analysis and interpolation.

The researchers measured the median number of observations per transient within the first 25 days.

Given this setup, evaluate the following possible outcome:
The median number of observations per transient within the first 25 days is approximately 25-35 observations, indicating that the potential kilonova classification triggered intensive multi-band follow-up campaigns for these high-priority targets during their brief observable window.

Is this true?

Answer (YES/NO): NO